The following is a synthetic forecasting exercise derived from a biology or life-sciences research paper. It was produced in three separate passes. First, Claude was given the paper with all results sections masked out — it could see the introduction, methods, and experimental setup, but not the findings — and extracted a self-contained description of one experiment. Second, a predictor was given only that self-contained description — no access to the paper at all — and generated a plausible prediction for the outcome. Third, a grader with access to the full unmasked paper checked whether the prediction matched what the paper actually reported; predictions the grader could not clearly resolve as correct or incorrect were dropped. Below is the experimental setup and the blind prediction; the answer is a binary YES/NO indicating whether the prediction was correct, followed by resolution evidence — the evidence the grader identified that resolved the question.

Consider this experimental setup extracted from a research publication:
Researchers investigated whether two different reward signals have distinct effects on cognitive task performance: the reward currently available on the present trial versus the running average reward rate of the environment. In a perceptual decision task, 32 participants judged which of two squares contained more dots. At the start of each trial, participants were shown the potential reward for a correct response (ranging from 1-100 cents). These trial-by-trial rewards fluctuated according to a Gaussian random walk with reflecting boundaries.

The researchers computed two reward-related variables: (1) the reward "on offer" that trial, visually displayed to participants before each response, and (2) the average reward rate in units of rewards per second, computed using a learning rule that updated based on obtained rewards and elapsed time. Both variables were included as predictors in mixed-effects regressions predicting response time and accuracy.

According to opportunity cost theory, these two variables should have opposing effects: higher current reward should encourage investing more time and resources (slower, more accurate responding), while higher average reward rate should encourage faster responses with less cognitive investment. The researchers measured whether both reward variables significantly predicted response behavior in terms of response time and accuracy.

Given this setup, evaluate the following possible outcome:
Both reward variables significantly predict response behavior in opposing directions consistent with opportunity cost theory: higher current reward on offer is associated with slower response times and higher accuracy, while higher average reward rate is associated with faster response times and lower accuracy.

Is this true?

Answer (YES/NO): NO